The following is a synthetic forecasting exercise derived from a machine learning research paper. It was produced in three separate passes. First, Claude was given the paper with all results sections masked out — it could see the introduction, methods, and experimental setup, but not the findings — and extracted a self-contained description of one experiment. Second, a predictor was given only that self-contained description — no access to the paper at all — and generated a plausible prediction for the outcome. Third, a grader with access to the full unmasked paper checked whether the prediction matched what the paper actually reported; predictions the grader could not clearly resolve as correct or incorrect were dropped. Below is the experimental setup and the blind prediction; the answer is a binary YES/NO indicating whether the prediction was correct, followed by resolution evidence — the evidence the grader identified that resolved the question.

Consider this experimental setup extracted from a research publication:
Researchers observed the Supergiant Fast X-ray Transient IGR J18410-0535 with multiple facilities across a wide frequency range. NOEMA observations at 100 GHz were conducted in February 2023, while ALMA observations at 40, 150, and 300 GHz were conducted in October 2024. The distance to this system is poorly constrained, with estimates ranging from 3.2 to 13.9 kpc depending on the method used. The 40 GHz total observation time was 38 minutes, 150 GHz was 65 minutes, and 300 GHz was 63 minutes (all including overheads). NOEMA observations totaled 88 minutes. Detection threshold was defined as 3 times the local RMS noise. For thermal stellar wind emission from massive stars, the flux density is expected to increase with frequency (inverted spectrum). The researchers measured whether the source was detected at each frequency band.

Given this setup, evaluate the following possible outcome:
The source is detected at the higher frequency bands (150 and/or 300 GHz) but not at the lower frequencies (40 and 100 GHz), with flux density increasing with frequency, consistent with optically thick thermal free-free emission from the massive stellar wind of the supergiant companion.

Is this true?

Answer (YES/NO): NO